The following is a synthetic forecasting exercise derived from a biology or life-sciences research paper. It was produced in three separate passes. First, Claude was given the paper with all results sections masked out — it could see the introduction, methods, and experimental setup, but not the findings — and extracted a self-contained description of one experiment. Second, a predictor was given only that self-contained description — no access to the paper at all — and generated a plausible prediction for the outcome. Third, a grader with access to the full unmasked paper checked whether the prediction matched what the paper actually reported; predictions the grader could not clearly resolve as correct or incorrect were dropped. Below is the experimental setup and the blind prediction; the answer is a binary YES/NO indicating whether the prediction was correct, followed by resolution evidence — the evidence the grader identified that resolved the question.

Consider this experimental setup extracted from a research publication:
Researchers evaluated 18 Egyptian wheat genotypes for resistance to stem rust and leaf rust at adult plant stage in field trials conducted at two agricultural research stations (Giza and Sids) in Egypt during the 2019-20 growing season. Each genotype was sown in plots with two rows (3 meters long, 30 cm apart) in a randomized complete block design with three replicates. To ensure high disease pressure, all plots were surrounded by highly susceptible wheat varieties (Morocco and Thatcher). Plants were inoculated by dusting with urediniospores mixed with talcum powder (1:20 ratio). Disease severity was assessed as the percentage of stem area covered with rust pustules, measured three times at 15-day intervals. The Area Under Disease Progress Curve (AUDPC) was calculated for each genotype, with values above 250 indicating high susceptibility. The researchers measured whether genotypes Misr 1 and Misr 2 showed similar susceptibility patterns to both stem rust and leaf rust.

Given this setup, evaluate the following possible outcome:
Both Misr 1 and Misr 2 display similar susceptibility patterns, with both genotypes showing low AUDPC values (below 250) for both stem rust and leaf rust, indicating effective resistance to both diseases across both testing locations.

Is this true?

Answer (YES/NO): NO